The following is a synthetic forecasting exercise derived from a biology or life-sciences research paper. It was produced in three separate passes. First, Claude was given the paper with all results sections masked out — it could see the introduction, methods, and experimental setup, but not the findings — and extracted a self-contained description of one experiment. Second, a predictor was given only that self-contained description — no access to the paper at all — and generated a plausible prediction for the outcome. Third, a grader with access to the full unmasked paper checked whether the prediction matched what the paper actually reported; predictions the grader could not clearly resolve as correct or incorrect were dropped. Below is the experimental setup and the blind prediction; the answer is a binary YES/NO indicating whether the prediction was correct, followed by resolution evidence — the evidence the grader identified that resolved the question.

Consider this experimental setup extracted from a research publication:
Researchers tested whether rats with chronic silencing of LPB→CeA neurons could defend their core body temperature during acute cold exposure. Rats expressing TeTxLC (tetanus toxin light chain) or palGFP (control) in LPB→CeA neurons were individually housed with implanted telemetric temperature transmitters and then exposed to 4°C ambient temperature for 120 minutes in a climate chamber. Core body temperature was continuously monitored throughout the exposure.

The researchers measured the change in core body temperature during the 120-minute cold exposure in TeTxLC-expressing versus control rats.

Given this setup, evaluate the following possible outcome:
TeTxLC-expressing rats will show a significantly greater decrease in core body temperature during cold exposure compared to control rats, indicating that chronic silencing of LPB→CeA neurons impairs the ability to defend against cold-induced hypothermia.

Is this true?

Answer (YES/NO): YES